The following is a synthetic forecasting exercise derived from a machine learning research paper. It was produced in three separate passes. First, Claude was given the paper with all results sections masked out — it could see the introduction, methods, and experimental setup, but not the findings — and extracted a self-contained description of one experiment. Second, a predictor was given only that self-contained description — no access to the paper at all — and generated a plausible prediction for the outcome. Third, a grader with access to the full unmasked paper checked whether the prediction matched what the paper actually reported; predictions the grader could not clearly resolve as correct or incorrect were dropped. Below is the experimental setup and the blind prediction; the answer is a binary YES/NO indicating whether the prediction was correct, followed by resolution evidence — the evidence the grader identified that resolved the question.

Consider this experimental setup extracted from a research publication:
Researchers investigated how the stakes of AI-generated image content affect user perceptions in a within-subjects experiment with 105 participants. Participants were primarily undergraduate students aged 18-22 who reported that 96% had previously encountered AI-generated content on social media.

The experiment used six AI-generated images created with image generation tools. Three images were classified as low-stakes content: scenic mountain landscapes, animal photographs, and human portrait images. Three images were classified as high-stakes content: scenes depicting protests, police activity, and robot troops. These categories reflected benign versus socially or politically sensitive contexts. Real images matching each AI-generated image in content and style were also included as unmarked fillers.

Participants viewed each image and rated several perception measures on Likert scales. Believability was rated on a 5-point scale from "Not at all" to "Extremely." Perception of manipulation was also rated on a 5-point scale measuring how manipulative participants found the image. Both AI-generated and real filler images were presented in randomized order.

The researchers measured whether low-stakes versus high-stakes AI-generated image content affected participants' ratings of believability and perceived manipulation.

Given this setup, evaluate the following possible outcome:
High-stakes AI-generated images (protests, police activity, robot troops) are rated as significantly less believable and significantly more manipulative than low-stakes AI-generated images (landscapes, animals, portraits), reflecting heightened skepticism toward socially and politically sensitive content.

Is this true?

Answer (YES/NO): YES